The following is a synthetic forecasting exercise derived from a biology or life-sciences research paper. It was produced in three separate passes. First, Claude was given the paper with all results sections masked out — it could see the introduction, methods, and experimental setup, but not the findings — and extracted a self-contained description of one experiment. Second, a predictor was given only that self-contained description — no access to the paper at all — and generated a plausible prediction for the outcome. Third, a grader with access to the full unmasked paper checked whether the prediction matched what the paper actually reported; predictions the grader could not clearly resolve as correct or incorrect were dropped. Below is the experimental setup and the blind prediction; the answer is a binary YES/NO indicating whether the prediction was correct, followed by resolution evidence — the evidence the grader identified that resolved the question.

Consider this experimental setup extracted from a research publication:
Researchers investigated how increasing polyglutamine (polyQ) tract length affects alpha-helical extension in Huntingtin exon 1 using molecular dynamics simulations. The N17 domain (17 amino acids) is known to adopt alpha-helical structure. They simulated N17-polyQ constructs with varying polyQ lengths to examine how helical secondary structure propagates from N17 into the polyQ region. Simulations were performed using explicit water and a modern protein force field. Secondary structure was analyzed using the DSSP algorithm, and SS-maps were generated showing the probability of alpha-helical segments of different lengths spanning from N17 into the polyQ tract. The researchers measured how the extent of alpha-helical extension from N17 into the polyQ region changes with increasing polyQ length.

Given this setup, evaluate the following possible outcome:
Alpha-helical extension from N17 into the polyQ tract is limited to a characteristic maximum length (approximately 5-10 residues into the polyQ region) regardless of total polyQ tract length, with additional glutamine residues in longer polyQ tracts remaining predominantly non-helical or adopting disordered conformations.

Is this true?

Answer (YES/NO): NO